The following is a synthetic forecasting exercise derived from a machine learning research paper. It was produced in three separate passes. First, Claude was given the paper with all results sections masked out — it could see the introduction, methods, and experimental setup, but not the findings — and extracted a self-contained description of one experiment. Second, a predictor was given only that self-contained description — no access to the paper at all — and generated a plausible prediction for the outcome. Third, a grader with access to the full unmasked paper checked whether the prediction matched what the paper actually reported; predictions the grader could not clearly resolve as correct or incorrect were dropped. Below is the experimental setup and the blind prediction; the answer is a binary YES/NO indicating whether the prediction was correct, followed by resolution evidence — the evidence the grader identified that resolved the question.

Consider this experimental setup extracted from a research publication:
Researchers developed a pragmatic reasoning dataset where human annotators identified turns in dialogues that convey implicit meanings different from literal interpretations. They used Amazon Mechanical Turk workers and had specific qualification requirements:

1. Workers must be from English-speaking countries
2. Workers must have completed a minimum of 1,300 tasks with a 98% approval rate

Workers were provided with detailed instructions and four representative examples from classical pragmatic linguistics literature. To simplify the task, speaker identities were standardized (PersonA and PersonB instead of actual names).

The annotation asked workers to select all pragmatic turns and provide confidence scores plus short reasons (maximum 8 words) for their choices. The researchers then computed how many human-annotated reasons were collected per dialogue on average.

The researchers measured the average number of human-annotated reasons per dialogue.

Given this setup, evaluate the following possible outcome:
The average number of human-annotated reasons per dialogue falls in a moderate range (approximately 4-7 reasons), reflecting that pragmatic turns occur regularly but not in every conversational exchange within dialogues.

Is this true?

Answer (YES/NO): NO